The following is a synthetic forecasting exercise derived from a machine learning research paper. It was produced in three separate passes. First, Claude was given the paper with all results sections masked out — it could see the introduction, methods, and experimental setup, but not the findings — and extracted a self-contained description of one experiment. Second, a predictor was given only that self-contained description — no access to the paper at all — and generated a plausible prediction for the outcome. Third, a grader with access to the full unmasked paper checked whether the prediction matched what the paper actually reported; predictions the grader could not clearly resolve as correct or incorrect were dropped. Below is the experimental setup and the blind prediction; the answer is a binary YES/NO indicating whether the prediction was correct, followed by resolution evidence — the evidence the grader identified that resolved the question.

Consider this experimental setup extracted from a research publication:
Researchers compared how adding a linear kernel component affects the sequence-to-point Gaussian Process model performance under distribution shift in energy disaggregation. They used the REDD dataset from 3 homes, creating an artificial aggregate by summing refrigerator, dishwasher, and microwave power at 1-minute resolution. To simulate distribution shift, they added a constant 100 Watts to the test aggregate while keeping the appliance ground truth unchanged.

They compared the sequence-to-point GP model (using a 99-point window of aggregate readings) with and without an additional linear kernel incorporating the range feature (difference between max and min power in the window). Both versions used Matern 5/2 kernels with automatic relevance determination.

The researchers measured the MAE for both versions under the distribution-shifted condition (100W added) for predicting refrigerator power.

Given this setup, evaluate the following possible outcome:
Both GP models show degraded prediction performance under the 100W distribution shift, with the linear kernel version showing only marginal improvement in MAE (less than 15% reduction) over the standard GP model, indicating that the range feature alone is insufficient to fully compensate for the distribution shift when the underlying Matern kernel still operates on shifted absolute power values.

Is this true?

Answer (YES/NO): YES